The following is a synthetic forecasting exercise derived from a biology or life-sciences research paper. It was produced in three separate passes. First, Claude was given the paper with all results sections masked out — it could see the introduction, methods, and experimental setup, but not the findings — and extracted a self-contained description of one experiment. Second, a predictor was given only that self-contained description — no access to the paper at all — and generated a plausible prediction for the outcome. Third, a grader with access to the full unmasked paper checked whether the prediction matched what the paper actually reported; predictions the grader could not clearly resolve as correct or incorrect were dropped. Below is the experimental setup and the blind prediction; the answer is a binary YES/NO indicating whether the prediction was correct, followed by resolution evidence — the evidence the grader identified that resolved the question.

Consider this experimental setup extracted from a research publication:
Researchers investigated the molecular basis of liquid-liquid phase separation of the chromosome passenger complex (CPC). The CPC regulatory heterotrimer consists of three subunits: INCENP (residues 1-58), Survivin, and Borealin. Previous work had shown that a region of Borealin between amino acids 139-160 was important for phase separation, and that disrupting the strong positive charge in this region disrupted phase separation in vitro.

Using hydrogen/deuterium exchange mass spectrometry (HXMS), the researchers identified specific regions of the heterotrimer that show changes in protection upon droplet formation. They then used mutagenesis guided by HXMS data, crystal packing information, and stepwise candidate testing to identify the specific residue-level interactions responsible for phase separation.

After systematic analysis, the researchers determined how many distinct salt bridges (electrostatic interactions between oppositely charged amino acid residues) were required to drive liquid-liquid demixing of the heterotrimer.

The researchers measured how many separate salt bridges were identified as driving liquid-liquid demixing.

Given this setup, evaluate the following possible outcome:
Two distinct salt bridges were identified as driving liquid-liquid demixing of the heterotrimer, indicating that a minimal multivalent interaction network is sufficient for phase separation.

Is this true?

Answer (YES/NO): NO